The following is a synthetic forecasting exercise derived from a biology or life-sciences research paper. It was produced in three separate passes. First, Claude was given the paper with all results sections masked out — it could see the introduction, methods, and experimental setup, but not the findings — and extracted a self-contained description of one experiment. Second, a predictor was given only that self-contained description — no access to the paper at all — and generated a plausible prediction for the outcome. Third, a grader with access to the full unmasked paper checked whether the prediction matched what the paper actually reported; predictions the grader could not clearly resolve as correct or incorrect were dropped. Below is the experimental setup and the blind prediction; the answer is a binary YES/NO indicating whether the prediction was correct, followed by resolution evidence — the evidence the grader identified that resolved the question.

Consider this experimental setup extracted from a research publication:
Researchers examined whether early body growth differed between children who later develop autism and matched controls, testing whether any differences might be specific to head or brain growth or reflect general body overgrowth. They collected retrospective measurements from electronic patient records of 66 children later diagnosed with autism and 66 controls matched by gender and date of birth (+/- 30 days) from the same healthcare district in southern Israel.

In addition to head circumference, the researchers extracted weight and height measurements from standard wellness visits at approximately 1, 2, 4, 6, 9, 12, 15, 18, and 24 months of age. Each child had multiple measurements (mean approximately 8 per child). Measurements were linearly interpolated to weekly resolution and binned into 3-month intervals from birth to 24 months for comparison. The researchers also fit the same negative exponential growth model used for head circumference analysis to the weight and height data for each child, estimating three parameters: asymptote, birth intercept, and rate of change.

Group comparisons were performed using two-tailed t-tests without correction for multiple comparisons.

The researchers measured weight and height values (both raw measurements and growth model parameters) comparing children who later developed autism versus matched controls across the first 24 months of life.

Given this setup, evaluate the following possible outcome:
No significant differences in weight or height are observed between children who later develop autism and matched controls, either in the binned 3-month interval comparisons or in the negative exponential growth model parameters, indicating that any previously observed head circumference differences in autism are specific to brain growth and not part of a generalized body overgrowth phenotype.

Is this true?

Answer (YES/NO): NO